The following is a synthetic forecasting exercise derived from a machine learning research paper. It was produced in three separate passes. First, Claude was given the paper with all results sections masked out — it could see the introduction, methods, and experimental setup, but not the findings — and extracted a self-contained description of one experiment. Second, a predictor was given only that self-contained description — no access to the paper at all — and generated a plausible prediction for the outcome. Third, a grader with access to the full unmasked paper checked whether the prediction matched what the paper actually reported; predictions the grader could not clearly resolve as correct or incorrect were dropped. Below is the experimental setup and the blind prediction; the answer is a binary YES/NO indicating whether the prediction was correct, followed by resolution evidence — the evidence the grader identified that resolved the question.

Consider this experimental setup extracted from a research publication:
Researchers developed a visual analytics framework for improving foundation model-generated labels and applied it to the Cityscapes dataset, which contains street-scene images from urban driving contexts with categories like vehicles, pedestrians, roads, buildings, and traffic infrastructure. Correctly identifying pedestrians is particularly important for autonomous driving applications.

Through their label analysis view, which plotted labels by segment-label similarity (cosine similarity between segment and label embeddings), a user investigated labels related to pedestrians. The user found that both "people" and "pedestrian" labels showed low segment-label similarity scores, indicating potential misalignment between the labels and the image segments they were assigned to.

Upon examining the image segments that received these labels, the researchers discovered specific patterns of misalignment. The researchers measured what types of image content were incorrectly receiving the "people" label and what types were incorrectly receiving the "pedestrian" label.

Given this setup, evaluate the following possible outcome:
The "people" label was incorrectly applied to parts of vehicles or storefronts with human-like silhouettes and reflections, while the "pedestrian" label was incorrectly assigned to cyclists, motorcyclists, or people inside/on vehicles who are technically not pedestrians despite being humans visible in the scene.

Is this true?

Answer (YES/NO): NO